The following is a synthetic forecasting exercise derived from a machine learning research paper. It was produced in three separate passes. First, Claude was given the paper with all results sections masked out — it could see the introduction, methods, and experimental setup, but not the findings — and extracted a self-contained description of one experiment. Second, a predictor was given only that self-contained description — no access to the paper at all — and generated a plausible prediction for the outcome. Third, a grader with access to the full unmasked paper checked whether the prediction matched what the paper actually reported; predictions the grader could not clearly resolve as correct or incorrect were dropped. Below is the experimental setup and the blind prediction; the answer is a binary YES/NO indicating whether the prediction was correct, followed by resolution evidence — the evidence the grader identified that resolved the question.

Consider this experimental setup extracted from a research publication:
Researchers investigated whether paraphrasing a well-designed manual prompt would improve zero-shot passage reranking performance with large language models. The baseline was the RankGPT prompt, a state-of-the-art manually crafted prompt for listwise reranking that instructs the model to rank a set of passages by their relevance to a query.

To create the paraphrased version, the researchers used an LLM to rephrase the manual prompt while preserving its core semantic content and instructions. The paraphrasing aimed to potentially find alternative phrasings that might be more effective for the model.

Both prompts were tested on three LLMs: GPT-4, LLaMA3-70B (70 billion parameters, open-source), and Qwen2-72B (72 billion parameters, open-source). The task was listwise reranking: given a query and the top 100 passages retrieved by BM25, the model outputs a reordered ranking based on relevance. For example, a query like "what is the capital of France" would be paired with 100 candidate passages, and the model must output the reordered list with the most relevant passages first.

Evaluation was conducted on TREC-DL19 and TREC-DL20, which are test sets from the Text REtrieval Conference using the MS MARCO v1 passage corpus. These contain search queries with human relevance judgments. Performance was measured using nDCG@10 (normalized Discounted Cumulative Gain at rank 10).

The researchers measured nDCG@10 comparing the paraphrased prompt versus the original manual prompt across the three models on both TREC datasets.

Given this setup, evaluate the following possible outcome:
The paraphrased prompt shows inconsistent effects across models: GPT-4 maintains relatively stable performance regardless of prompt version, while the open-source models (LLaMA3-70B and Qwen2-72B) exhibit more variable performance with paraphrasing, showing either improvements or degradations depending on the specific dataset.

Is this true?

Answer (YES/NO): NO